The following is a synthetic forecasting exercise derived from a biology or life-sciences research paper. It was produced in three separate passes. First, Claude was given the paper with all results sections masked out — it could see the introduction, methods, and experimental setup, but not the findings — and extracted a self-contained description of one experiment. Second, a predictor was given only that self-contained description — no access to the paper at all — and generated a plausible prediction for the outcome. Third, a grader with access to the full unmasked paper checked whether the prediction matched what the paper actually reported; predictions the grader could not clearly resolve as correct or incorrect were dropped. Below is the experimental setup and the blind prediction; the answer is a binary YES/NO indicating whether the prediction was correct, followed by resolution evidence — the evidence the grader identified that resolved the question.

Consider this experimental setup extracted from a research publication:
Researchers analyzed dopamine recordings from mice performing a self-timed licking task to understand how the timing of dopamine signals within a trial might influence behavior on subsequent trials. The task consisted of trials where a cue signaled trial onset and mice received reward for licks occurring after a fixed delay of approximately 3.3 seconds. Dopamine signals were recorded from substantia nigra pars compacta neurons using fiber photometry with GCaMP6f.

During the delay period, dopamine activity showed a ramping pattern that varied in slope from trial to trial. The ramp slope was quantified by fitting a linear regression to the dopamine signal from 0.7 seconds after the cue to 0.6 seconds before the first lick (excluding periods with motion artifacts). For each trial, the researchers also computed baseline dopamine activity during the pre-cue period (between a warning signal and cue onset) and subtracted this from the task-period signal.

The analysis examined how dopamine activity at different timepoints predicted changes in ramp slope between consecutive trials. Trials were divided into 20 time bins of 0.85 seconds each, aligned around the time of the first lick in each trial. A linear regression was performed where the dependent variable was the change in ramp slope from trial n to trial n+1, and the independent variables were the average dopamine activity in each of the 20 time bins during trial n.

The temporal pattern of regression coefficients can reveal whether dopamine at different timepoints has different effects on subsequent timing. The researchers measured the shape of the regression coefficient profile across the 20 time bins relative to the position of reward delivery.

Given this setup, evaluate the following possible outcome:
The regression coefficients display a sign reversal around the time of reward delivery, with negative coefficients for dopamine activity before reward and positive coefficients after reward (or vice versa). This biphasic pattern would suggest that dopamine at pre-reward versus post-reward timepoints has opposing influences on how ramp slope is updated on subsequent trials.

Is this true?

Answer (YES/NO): YES